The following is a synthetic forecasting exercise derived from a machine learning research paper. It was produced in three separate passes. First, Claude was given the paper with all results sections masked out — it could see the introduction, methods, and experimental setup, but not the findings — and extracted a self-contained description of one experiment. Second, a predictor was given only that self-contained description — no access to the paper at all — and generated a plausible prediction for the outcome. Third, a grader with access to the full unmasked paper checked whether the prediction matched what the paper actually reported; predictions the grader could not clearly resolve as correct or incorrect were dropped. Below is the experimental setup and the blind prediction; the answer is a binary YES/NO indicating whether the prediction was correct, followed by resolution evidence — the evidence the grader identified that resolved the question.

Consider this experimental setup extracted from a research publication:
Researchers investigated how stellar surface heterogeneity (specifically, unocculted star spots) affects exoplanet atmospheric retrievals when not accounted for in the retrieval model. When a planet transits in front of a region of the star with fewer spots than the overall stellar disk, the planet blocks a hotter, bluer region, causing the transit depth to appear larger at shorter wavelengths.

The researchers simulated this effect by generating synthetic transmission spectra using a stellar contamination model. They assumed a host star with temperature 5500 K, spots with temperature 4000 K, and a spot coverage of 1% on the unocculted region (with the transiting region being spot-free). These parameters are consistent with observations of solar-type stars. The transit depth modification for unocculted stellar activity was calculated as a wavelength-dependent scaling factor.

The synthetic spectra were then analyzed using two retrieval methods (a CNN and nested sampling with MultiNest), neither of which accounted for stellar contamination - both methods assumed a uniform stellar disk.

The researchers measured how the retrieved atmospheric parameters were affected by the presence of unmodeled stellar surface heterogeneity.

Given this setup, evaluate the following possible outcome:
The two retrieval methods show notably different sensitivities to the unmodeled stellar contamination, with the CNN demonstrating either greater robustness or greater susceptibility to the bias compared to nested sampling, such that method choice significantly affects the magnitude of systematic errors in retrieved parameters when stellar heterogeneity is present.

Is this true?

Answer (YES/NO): NO